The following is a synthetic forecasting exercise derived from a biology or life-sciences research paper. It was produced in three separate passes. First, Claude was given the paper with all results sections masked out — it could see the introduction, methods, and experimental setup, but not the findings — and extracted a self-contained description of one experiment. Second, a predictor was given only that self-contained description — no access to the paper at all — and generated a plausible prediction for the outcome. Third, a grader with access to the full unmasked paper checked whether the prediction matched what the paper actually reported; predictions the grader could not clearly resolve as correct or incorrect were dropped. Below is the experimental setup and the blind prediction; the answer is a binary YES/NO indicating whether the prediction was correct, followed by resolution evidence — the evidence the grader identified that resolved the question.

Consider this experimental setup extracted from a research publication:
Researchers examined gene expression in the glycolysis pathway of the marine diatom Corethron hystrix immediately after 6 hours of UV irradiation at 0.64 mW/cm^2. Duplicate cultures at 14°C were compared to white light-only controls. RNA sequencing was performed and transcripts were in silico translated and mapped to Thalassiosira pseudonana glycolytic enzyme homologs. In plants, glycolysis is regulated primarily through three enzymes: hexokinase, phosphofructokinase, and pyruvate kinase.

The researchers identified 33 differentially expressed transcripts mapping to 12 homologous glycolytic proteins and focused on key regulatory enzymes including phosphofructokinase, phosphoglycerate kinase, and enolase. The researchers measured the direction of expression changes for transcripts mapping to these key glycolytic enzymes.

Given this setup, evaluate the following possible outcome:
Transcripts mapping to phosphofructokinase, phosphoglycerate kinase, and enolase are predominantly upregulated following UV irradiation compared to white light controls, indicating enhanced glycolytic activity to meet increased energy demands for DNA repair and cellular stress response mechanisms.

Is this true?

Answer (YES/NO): NO